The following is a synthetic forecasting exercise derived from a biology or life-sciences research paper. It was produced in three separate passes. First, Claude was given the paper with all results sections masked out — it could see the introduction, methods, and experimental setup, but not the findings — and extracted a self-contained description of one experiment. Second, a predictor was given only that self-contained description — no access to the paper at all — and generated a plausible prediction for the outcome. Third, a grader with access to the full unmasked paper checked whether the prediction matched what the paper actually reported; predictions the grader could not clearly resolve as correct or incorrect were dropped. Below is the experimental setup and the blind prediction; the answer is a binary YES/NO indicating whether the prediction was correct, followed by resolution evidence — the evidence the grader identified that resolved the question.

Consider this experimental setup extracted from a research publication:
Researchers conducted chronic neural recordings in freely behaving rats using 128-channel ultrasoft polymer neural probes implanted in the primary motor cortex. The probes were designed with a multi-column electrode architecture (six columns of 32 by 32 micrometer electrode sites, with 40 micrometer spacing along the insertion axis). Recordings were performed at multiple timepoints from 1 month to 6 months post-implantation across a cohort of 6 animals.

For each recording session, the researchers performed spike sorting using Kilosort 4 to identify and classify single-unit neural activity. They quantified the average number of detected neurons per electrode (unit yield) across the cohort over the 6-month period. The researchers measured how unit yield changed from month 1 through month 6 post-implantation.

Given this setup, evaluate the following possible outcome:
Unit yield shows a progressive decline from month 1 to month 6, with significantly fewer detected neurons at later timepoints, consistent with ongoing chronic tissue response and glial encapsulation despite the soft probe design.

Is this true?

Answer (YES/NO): NO